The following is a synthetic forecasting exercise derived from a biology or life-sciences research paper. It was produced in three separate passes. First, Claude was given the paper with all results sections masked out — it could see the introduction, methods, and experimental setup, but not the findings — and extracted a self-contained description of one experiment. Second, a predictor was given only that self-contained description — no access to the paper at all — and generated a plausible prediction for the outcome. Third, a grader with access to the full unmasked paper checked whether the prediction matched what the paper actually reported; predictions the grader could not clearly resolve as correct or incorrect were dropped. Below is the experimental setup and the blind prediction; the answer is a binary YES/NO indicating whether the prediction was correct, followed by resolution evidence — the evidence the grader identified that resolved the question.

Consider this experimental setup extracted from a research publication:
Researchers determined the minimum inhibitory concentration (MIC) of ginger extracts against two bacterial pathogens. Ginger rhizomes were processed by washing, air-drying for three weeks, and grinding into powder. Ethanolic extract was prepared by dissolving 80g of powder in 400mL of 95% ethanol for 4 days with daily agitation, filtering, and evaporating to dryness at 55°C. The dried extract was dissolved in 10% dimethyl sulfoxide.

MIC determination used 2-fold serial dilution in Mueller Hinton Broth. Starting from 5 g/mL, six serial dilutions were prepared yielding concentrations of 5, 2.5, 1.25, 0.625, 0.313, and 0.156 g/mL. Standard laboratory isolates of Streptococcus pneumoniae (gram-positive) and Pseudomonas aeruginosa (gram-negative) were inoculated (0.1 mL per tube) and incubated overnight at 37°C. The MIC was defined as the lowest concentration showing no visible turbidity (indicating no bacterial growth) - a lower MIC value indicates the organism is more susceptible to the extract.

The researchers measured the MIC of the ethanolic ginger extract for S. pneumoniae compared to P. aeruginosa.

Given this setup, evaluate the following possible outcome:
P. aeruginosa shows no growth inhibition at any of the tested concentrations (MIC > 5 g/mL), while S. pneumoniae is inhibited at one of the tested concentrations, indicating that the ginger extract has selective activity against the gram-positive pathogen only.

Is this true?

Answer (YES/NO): NO